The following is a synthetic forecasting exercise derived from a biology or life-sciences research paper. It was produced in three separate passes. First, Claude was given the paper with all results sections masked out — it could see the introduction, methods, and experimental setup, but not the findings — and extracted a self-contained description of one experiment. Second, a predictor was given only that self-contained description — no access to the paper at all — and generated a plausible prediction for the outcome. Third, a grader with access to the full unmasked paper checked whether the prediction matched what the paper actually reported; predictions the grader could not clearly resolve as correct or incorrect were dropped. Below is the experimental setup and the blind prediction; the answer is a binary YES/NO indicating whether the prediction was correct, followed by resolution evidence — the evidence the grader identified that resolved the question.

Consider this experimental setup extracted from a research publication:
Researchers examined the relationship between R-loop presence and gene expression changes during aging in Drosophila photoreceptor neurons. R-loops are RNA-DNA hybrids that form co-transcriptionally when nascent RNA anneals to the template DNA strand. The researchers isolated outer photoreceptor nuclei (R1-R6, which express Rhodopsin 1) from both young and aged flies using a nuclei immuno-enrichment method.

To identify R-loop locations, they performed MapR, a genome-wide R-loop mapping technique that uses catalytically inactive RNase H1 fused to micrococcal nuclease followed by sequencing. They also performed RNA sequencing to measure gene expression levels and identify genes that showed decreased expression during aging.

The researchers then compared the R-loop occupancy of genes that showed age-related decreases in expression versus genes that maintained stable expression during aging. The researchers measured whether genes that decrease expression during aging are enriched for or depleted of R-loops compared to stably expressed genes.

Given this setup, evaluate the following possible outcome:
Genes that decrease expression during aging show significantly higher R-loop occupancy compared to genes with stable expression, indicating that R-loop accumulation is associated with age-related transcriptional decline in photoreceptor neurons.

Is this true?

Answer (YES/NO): YES